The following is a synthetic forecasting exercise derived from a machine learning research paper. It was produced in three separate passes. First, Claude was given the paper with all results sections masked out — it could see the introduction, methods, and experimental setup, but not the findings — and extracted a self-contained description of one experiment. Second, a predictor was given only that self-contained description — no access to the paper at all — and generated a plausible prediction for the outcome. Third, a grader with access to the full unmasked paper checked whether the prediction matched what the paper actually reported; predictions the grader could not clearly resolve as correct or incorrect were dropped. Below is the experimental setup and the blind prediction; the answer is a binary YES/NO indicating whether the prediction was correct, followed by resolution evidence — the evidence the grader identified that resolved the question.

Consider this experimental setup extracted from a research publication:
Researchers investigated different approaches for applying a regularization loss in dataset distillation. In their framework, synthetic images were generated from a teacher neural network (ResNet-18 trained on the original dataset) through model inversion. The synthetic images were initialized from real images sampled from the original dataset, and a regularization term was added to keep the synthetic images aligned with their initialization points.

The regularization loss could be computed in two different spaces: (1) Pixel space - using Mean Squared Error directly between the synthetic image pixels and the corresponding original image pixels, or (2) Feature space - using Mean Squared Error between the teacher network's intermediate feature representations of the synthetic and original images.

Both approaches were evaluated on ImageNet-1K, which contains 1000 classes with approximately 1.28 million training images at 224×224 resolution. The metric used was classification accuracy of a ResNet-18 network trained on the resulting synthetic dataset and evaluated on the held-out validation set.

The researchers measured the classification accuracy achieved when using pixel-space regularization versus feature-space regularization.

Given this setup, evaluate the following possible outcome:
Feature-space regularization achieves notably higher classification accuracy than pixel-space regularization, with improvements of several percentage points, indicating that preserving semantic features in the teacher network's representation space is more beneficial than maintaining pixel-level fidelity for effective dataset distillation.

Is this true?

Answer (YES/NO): NO